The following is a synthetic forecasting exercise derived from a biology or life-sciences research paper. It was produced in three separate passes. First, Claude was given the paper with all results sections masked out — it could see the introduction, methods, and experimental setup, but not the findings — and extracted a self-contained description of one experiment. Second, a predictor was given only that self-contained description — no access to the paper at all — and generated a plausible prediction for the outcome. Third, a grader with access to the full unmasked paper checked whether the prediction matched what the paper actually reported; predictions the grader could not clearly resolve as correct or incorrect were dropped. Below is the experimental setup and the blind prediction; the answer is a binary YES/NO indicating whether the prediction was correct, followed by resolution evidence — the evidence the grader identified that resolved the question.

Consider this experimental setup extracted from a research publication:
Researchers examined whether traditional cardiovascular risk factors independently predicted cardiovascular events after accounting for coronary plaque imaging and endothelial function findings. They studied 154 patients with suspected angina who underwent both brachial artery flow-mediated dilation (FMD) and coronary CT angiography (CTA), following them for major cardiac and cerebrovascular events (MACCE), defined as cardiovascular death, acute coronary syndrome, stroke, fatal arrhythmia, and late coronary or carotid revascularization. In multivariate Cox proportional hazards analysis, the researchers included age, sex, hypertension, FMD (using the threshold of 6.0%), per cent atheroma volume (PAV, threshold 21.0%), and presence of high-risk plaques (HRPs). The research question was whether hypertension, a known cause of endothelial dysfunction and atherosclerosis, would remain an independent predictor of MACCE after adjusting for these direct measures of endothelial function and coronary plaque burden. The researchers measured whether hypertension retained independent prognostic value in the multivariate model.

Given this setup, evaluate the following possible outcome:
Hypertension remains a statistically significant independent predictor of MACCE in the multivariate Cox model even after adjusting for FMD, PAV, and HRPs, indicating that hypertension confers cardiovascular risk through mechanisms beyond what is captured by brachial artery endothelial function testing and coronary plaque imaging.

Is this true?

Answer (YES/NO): NO